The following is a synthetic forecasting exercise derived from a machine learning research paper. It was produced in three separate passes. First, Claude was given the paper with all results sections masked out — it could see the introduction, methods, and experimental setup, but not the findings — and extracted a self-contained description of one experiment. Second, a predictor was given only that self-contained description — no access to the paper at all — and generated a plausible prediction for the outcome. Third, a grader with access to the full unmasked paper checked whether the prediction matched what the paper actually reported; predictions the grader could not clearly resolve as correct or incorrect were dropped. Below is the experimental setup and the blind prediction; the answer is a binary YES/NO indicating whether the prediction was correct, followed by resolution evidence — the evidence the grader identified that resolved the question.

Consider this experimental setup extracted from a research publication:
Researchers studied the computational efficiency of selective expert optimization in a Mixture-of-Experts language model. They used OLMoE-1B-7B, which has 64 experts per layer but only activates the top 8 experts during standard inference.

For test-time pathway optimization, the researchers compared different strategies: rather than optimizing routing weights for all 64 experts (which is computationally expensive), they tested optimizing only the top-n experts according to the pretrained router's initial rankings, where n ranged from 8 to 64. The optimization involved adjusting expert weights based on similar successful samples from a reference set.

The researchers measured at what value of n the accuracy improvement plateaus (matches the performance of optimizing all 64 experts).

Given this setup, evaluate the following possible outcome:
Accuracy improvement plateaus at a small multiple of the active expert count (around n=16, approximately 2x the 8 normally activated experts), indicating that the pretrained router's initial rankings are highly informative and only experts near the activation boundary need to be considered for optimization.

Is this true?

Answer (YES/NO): NO